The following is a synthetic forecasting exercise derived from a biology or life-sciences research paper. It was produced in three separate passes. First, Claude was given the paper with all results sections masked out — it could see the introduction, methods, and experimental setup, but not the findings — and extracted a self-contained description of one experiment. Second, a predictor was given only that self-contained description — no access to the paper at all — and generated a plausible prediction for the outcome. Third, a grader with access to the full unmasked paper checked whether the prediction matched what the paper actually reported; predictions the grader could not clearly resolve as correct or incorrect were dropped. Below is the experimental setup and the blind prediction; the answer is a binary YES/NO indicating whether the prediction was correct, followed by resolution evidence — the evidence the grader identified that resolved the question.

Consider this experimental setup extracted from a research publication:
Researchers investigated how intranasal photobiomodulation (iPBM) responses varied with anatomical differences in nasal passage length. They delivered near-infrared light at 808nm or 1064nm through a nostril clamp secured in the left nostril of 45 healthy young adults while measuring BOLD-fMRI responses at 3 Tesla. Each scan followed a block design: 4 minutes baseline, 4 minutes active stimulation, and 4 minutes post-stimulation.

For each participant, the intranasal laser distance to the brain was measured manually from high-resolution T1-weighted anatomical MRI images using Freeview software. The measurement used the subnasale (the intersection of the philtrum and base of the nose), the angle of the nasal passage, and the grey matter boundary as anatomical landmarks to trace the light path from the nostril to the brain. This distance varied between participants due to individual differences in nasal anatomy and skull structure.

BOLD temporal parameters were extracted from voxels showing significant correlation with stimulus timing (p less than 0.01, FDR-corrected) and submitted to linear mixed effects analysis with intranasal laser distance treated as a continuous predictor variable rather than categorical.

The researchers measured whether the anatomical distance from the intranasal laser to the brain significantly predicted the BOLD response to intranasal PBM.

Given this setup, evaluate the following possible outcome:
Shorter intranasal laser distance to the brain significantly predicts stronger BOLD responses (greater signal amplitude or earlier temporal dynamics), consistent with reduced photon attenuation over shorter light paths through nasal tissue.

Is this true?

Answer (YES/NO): NO